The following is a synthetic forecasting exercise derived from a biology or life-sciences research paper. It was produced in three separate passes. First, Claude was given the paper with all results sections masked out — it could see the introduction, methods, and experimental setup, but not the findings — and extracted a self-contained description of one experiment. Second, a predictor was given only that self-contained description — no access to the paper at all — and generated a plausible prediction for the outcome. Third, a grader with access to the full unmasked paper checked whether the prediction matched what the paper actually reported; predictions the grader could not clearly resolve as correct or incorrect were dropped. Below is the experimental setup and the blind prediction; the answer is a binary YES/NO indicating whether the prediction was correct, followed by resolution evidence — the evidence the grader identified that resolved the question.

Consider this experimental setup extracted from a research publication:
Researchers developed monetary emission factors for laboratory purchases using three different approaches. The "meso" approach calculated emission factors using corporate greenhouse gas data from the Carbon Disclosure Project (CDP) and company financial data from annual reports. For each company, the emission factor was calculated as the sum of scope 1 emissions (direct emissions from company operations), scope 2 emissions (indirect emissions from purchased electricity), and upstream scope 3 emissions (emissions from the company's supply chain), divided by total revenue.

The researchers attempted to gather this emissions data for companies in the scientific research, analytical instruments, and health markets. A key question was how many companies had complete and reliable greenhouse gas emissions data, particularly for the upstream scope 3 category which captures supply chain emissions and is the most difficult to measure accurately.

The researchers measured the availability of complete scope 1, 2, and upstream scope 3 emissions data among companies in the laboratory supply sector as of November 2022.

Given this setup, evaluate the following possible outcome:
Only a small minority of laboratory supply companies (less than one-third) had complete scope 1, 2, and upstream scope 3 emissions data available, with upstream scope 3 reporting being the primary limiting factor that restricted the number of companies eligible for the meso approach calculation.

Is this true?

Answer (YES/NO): YES